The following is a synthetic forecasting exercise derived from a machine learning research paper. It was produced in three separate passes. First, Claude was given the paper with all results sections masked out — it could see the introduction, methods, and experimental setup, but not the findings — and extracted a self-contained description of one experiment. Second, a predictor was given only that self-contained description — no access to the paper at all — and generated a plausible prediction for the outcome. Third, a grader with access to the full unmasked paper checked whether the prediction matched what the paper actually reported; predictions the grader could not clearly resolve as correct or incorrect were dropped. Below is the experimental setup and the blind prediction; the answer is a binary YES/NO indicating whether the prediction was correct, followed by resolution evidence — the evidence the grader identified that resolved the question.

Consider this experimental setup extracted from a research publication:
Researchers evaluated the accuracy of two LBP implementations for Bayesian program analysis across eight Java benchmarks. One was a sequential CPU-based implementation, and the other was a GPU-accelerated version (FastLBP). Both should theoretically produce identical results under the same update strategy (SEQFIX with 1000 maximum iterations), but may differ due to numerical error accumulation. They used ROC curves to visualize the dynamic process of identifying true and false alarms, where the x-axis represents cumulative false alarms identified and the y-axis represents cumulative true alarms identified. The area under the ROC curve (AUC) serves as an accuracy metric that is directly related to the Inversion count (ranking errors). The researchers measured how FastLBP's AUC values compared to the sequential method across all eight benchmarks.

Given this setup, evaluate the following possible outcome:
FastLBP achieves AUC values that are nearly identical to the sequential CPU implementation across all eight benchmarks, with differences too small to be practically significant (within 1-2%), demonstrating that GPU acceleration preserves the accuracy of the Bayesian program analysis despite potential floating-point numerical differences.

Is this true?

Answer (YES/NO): NO